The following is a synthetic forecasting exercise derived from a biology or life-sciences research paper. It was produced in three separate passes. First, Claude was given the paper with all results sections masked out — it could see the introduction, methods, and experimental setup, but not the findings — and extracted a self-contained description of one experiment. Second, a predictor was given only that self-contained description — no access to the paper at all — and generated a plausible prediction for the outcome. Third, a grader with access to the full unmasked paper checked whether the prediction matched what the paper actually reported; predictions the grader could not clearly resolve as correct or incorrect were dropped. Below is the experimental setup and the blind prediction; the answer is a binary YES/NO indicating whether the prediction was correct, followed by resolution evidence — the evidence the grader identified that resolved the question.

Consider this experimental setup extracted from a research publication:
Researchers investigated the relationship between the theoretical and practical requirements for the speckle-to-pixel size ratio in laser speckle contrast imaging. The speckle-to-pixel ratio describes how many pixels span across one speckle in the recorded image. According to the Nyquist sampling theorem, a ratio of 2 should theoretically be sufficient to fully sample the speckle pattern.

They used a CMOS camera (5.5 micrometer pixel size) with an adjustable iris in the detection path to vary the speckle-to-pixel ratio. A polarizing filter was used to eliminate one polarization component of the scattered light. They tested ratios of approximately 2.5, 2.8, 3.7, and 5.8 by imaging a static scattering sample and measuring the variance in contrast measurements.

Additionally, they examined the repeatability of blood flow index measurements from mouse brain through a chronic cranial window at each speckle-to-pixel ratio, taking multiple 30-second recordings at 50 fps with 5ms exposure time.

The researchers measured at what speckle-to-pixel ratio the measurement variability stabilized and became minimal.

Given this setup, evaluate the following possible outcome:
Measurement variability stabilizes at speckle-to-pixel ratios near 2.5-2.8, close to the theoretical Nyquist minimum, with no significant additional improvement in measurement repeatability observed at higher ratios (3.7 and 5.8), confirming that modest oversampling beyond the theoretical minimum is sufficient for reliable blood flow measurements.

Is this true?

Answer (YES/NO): NO